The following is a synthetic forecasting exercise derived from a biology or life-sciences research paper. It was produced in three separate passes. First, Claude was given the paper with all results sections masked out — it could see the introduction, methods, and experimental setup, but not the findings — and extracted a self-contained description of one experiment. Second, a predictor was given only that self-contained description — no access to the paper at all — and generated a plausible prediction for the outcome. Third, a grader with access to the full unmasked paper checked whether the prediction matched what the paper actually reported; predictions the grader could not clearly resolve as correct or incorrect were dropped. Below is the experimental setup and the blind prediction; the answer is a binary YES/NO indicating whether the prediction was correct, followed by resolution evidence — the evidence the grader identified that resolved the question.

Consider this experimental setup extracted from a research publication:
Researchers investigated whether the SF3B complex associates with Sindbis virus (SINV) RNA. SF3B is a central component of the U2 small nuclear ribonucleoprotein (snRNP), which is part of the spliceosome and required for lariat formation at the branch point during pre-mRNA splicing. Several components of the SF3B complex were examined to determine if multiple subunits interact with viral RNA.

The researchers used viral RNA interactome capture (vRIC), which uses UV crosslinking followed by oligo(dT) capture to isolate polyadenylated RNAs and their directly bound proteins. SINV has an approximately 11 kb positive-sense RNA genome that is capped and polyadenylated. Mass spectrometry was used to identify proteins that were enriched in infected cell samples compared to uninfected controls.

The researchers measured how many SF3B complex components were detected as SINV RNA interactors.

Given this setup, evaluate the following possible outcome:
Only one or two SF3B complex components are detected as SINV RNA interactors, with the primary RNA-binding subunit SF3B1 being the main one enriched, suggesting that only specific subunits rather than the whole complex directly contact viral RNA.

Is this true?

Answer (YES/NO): NO